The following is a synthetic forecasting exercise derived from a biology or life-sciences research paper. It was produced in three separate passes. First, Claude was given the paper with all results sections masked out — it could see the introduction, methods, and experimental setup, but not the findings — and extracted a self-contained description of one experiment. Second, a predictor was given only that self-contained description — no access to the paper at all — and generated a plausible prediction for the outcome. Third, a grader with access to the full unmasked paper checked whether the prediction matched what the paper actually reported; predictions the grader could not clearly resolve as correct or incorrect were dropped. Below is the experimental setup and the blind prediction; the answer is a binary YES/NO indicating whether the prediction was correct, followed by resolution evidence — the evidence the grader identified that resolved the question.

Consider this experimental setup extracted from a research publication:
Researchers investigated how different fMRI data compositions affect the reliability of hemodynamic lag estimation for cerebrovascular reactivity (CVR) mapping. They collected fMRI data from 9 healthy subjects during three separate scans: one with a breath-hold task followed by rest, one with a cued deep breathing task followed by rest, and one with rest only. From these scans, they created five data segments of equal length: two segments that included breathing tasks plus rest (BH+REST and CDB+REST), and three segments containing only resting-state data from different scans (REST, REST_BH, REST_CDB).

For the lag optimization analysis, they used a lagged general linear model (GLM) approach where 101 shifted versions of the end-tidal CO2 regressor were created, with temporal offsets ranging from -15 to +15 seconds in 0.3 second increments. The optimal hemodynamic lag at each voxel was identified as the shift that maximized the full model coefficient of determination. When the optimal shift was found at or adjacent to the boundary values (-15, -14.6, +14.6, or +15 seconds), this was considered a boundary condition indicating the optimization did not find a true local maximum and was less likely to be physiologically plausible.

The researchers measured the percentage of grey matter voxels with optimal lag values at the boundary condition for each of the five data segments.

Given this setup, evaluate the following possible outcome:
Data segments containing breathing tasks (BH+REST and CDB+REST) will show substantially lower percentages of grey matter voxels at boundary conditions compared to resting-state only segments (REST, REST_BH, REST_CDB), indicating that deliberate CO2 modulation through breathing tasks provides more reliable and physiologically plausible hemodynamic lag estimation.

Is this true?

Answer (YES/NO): YES